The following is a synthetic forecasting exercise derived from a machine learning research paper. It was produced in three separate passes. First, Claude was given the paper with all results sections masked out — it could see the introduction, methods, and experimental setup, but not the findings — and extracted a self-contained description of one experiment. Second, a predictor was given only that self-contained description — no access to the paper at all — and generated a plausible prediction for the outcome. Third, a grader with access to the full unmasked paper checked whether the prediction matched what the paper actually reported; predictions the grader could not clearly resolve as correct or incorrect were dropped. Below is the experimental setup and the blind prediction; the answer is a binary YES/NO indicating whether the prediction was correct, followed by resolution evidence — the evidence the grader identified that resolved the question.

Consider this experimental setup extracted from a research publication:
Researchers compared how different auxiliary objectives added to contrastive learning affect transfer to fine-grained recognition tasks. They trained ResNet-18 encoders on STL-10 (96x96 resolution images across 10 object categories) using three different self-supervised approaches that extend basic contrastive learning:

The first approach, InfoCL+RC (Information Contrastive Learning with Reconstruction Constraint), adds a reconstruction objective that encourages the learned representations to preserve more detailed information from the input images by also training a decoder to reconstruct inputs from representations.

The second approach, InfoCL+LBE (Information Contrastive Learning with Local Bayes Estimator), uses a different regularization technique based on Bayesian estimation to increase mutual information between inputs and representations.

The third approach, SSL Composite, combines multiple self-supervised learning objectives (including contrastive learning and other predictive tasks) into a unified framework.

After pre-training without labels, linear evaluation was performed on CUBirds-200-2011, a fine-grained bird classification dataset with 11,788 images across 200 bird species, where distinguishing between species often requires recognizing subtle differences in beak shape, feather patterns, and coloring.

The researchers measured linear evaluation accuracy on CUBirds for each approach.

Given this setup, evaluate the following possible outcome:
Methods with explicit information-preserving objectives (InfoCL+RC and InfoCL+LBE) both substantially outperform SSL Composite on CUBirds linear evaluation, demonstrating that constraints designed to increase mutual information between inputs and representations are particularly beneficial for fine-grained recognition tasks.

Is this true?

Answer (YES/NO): NO